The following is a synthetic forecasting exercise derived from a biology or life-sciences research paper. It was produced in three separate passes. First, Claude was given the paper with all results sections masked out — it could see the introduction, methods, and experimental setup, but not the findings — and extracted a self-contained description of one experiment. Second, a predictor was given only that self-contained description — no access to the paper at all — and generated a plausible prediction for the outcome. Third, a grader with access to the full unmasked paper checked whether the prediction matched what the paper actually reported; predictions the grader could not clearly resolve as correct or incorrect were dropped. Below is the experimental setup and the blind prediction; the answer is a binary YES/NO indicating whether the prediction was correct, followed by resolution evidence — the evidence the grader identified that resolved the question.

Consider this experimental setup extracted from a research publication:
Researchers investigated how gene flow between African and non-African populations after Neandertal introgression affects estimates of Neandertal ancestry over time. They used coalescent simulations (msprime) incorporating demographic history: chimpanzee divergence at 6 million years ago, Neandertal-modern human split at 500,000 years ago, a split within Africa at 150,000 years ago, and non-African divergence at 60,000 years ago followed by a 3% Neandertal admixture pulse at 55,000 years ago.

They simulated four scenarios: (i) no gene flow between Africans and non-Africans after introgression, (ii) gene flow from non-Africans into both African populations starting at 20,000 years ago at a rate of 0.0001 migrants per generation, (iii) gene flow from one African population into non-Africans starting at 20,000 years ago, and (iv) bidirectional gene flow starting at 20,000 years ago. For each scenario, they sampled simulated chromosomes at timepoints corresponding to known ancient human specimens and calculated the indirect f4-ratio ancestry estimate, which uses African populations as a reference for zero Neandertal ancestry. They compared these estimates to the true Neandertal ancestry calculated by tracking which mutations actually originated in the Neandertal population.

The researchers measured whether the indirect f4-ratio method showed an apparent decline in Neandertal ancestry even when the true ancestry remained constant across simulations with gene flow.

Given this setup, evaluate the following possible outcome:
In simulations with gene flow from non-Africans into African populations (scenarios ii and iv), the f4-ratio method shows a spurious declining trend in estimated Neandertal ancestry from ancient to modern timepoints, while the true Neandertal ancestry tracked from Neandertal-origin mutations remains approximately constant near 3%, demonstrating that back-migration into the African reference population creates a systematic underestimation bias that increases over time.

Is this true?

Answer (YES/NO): NO